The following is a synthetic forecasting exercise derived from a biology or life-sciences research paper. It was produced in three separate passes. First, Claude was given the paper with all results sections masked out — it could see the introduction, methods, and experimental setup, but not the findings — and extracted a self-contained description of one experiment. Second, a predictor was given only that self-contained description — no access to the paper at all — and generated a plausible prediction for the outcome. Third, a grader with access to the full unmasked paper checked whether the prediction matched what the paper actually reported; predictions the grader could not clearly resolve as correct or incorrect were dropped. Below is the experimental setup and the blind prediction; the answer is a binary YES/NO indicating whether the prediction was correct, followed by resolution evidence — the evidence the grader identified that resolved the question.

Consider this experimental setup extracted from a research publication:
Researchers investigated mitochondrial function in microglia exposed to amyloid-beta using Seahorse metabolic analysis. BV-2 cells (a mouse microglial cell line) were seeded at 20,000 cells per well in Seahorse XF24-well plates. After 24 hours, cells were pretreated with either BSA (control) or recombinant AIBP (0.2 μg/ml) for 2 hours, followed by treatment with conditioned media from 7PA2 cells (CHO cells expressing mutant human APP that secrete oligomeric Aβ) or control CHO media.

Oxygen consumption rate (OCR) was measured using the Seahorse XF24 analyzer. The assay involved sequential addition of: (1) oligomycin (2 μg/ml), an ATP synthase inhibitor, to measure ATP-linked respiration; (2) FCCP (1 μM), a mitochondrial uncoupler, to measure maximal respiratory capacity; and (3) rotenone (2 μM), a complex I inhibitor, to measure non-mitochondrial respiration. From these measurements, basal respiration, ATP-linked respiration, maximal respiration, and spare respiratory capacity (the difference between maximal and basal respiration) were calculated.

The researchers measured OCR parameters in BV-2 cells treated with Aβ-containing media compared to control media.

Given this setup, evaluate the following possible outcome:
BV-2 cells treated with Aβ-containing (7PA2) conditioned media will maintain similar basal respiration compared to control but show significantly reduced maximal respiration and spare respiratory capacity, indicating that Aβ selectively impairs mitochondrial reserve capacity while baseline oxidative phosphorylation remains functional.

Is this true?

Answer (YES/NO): NO